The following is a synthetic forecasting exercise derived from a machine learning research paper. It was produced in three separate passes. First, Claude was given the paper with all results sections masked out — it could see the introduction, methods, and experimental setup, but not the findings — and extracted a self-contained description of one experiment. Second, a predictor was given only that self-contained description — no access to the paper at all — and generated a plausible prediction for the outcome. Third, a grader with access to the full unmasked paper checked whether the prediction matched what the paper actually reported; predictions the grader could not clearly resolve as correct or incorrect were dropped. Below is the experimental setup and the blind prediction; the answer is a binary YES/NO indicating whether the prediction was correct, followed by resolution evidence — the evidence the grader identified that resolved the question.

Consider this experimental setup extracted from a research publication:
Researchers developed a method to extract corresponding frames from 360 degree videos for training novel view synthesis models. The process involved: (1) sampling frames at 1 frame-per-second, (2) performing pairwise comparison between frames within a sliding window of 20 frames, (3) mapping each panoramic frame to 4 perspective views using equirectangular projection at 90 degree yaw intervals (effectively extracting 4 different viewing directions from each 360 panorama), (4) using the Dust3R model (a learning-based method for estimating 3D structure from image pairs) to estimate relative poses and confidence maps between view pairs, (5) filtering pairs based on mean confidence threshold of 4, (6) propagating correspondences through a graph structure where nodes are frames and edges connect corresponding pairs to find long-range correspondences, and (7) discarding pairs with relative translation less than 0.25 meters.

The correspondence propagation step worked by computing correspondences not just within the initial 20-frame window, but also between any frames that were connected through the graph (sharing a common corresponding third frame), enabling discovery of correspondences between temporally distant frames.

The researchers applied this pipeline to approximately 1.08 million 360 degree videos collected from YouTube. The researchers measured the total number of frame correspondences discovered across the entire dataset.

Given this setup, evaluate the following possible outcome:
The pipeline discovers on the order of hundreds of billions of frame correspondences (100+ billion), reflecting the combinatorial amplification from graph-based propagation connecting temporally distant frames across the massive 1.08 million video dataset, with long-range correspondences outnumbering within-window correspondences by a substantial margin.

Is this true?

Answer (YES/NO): NO